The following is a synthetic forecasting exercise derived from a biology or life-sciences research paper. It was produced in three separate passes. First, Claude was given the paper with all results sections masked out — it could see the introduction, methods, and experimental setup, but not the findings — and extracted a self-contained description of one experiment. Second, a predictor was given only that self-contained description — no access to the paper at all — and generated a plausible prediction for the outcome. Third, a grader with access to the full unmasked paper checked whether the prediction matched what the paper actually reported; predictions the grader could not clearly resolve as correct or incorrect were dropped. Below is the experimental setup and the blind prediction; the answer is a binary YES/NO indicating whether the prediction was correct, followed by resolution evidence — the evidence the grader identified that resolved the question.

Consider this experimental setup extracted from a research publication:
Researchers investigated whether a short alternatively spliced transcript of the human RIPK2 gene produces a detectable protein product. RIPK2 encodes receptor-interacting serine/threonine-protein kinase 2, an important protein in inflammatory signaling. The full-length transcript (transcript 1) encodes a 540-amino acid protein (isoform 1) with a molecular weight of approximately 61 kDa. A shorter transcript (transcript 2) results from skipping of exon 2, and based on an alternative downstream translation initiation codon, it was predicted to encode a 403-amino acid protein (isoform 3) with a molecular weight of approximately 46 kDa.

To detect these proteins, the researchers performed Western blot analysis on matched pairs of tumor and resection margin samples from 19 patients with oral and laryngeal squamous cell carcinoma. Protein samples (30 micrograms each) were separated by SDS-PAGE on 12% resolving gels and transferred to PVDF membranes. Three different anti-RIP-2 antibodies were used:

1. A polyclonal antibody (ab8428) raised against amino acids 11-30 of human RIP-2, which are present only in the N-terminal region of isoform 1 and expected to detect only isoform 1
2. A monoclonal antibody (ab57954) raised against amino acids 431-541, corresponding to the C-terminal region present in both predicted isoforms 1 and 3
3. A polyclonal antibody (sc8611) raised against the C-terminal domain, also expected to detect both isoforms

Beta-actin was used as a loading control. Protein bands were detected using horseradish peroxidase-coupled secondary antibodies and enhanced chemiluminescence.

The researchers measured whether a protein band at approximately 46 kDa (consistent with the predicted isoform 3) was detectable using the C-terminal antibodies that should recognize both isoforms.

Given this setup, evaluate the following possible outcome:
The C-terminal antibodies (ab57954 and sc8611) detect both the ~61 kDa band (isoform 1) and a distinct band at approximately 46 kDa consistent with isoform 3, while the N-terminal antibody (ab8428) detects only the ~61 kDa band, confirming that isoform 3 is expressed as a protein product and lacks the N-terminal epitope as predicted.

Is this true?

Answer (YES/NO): NO